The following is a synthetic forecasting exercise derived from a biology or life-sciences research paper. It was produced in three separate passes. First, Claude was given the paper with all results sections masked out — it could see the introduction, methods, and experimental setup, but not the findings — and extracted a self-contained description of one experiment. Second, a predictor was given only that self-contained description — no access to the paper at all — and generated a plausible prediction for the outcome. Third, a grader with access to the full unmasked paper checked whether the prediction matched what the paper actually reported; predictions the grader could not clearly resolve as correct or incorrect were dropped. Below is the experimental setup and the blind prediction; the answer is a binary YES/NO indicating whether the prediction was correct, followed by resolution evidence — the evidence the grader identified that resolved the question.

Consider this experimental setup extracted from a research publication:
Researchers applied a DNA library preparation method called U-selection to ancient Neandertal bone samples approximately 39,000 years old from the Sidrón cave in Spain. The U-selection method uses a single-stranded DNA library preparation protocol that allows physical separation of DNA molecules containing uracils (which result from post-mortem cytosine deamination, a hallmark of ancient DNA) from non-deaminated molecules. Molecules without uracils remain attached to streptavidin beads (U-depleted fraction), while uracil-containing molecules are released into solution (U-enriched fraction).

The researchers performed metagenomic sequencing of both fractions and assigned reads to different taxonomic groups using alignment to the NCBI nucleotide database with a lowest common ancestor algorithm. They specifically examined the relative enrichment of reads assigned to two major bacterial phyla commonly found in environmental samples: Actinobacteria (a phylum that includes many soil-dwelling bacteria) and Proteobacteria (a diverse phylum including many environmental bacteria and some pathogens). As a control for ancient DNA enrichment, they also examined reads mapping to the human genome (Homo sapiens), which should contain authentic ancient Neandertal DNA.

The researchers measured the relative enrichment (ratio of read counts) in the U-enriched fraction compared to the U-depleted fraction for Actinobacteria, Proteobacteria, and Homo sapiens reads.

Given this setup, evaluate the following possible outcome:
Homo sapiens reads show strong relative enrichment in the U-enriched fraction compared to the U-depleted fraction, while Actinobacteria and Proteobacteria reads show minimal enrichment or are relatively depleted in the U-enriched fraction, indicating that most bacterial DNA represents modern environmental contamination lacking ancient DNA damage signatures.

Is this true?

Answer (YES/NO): NO